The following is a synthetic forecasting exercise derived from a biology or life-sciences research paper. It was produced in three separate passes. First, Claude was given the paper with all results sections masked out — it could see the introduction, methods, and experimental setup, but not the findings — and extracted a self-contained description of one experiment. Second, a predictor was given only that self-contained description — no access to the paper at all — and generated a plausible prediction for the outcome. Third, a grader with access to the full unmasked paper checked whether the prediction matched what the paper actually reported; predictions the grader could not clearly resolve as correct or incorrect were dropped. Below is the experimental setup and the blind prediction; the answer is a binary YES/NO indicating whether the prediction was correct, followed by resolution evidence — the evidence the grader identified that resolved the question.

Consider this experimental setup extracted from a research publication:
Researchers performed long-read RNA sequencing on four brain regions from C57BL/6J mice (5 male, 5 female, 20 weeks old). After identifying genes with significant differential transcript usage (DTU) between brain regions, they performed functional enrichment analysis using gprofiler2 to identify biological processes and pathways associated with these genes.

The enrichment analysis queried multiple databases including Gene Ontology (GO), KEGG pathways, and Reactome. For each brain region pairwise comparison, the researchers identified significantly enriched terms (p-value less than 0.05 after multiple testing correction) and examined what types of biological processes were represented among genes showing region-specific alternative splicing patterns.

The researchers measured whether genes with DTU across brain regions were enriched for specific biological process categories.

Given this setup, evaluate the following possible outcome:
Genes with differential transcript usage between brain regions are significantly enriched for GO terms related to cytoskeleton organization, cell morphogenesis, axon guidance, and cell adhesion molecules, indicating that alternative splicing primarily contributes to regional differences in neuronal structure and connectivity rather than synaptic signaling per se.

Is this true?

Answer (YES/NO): NO